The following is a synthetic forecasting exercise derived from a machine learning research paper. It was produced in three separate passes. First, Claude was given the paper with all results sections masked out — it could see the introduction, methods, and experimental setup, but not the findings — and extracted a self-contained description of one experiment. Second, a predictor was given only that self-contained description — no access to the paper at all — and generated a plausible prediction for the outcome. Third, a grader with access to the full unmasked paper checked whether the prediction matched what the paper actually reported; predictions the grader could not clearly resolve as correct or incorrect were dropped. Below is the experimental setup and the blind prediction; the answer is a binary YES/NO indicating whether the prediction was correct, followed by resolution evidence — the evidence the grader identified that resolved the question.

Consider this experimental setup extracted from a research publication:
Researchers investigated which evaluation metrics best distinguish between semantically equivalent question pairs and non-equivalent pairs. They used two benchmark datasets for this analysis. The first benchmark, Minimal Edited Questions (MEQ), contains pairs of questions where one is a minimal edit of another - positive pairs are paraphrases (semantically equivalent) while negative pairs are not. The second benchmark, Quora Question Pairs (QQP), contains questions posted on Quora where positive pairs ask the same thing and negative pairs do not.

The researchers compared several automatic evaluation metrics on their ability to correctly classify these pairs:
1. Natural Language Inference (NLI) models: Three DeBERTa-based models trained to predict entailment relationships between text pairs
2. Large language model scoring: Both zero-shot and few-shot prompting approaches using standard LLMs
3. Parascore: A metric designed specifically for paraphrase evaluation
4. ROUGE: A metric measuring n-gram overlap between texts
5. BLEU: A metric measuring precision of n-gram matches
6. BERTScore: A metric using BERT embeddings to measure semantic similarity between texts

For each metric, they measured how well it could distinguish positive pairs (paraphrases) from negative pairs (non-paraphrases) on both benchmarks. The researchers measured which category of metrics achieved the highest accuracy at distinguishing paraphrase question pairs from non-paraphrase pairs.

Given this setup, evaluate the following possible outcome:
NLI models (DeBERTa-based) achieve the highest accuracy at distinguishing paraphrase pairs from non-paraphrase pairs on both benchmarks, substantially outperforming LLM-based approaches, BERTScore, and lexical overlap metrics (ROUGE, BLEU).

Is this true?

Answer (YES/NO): YES